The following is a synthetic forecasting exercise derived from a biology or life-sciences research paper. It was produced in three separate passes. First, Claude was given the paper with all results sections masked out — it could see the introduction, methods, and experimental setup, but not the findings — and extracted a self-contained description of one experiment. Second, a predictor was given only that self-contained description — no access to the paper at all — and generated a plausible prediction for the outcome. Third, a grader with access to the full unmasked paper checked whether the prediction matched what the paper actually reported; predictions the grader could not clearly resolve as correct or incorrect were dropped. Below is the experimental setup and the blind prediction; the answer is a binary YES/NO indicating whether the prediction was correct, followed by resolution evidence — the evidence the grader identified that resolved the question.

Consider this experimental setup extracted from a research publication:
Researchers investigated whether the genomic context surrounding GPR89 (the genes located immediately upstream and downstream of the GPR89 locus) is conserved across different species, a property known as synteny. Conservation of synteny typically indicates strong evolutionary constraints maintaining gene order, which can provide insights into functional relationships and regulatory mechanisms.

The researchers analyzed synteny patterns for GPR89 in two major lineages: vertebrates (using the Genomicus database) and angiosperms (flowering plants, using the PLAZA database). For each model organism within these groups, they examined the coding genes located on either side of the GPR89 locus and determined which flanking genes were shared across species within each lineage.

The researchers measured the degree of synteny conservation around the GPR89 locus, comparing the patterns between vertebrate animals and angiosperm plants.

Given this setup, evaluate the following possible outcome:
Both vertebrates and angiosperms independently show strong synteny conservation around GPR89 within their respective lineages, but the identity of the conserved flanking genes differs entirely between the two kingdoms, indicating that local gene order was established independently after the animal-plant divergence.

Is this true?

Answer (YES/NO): NO